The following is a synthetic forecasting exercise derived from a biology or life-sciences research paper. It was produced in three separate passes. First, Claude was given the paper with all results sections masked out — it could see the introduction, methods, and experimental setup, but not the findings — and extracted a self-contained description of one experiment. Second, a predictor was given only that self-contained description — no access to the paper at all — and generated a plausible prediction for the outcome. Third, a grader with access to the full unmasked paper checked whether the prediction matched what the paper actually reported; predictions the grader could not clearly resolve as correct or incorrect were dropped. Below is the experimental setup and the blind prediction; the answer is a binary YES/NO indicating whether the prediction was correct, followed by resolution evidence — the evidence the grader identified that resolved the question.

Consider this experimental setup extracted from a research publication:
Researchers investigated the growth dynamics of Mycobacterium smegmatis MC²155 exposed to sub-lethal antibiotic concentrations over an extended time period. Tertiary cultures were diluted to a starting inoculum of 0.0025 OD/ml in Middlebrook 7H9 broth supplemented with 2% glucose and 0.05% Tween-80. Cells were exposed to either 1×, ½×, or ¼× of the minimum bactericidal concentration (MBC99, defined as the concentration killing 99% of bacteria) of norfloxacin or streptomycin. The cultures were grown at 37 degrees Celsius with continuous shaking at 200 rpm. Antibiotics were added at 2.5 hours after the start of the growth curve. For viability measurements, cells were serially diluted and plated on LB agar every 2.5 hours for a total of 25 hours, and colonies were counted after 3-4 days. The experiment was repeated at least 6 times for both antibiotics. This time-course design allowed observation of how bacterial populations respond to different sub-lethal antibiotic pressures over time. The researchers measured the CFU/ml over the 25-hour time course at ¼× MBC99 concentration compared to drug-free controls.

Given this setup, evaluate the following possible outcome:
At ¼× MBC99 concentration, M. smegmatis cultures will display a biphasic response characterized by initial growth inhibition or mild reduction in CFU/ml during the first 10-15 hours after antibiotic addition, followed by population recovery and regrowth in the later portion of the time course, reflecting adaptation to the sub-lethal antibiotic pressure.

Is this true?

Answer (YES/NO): NO